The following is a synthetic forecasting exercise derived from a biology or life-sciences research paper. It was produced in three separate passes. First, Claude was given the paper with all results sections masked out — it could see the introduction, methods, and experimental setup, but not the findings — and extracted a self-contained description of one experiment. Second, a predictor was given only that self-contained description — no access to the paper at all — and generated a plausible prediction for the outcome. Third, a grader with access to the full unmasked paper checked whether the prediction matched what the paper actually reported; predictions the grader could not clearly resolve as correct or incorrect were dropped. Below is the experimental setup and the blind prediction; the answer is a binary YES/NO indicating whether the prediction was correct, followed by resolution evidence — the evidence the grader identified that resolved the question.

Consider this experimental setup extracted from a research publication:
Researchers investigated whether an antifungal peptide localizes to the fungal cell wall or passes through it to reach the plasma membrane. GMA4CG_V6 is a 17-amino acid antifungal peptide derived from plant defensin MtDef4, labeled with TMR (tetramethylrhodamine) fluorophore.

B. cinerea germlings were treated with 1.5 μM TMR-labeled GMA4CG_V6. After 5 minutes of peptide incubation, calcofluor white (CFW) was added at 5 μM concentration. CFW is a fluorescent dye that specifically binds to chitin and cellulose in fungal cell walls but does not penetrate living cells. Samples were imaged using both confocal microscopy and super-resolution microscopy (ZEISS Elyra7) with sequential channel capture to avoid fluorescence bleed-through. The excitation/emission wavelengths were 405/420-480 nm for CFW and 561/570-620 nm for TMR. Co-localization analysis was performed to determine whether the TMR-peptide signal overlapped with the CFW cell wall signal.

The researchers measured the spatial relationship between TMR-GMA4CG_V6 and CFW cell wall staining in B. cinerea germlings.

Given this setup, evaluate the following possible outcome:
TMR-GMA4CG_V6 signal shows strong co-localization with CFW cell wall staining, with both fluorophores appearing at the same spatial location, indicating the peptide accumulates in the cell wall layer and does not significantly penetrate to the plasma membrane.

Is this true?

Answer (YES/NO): NO